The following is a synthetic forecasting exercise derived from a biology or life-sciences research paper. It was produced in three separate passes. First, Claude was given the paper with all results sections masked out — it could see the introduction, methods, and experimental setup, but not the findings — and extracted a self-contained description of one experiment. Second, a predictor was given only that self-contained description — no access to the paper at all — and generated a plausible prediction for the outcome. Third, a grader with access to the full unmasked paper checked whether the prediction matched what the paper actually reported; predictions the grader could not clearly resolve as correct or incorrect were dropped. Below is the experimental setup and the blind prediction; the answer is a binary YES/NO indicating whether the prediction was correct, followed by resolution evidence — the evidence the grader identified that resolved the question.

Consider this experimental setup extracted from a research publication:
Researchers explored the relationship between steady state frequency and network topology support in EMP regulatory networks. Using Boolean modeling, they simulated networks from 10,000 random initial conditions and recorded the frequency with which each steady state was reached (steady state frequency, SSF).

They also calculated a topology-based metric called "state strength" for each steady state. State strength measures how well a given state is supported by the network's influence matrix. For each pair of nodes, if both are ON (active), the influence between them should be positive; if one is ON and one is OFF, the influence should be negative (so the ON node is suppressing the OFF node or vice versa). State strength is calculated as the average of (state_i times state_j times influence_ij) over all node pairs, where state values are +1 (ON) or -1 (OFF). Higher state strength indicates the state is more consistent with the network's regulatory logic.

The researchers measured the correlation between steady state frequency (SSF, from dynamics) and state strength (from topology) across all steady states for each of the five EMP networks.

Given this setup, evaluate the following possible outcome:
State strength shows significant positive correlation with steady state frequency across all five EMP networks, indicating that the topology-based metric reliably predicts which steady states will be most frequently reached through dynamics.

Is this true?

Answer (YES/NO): NO